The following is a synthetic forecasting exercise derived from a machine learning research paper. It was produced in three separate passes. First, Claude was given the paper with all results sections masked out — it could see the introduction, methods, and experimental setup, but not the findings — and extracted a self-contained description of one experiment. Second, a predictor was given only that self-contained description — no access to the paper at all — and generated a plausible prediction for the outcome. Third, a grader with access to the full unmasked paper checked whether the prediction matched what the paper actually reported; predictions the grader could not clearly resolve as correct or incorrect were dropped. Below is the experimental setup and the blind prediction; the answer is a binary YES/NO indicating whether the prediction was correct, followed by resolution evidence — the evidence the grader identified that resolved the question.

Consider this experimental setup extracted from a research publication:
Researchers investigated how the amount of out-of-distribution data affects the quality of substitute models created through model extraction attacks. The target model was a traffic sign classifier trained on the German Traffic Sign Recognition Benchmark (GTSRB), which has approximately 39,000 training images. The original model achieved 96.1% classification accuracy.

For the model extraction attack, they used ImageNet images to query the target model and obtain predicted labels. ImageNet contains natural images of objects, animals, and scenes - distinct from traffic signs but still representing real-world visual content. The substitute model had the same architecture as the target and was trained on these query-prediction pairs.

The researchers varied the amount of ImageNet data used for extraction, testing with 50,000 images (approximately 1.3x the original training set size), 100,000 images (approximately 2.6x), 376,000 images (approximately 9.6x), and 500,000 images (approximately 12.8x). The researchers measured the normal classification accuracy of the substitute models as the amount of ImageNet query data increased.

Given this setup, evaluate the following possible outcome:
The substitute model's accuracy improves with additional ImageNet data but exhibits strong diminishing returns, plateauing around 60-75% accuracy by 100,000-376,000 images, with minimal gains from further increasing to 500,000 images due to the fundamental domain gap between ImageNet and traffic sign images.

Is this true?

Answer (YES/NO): NO